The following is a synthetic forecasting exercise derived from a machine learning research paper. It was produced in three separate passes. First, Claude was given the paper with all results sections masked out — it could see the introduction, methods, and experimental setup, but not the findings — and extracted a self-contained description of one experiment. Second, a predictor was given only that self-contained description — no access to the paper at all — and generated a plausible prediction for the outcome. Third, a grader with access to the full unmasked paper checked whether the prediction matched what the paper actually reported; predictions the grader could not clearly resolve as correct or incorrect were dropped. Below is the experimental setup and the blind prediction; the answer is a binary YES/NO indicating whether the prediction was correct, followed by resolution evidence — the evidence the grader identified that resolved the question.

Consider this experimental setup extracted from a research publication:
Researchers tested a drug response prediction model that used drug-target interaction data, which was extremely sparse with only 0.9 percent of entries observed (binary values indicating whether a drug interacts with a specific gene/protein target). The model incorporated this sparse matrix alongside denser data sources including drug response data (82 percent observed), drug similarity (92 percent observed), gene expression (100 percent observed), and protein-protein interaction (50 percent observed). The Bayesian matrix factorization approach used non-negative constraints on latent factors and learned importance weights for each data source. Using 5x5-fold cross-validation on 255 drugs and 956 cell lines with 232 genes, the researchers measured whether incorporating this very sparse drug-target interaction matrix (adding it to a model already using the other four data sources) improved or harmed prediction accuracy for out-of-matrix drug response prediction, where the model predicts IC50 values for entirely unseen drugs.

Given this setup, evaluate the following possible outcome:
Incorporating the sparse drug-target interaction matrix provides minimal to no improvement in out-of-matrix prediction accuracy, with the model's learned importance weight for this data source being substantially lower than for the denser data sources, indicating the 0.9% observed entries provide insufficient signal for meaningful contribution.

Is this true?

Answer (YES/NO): NO